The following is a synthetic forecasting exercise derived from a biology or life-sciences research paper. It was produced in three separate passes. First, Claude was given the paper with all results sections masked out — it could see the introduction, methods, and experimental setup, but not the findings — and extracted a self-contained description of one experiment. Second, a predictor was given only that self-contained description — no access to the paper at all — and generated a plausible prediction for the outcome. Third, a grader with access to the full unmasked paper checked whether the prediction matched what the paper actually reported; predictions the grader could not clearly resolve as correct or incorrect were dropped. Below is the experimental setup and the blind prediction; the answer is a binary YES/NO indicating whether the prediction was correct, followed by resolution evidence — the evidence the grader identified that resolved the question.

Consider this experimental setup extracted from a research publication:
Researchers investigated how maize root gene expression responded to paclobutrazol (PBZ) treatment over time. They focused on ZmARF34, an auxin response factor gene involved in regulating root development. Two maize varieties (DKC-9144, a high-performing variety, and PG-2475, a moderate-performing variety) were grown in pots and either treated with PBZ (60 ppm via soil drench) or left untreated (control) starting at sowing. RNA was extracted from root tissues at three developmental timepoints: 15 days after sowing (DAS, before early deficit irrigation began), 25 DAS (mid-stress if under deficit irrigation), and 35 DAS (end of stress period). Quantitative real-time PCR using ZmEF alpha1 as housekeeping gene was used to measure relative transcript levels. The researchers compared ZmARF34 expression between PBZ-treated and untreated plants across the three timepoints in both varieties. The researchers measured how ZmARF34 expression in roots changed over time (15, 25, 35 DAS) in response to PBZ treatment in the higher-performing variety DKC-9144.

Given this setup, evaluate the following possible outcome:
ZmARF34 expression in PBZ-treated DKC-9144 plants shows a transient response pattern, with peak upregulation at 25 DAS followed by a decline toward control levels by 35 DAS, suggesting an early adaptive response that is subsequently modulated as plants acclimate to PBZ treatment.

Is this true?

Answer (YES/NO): NO